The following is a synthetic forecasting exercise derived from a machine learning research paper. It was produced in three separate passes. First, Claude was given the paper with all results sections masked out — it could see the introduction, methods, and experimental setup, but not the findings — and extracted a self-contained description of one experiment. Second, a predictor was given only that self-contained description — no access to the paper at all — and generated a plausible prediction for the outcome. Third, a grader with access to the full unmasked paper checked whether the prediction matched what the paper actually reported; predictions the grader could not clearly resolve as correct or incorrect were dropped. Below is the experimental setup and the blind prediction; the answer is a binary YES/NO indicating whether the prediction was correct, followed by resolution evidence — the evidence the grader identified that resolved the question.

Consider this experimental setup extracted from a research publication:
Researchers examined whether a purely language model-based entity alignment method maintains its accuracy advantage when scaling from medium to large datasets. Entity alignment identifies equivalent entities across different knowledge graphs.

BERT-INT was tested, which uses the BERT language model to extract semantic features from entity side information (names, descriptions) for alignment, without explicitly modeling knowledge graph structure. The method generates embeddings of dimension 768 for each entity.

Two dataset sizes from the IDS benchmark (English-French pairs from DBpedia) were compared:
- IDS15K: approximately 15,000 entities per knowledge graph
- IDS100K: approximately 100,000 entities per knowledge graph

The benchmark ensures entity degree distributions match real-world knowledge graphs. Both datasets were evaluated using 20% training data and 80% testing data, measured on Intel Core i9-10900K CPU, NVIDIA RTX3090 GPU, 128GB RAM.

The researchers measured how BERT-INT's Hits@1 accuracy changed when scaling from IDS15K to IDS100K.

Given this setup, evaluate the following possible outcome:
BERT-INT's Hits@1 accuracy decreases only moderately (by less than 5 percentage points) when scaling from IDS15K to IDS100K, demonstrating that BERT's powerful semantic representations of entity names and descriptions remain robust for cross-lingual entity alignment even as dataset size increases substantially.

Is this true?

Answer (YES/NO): YES